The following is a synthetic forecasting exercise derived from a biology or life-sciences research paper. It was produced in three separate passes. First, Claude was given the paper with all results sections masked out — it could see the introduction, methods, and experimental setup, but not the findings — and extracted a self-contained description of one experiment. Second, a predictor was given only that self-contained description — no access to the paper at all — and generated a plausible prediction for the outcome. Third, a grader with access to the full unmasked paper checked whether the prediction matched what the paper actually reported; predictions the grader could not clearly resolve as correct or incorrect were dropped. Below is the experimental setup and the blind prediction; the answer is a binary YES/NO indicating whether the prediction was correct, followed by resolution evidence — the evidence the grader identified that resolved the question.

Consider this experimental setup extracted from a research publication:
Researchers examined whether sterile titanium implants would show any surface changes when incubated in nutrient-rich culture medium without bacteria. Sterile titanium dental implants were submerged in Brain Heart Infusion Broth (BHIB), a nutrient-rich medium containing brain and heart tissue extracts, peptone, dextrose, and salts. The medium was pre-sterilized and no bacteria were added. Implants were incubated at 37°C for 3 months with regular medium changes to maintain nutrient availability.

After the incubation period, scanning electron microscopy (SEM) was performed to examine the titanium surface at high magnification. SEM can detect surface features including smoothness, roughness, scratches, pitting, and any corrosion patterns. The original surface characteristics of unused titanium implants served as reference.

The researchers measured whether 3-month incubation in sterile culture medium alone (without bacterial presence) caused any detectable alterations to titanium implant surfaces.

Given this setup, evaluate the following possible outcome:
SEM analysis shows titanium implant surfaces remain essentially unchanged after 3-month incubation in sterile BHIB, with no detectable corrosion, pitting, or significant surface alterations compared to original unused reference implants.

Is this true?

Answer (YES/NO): YES